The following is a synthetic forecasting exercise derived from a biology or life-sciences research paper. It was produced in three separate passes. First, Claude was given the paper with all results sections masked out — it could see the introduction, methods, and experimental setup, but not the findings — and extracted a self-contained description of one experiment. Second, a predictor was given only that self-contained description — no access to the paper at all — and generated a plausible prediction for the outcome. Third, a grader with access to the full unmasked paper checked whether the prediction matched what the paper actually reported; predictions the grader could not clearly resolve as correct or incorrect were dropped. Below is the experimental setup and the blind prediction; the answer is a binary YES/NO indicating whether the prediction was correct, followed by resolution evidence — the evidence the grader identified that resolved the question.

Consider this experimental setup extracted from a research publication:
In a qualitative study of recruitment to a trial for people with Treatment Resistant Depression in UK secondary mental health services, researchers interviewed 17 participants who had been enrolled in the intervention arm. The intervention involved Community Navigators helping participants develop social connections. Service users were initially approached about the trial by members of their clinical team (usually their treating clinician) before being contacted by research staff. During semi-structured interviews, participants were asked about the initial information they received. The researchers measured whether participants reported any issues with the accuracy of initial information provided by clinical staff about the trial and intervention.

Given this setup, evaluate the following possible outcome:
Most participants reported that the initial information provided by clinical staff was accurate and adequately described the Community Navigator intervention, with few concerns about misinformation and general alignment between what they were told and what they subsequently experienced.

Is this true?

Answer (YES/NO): NO